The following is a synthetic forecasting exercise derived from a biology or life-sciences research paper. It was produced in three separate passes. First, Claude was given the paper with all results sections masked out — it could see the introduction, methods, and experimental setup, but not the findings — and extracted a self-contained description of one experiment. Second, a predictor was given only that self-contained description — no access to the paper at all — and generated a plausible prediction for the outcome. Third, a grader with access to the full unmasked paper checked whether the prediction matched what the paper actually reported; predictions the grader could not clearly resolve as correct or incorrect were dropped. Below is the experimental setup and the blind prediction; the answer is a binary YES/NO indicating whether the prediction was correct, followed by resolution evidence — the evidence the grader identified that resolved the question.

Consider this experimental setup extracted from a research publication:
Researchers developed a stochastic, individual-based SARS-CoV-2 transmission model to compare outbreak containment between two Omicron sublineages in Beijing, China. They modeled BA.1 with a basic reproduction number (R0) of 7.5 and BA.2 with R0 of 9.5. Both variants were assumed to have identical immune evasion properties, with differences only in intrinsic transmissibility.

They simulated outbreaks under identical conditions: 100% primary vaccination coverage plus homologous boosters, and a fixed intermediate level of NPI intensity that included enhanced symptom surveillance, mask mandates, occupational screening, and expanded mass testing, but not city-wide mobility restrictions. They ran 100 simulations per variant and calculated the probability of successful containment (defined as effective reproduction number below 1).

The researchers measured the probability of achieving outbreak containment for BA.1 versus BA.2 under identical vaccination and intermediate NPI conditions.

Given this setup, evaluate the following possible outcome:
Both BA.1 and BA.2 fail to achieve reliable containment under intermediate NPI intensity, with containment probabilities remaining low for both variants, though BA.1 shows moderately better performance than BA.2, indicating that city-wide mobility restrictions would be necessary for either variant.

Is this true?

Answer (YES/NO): NO